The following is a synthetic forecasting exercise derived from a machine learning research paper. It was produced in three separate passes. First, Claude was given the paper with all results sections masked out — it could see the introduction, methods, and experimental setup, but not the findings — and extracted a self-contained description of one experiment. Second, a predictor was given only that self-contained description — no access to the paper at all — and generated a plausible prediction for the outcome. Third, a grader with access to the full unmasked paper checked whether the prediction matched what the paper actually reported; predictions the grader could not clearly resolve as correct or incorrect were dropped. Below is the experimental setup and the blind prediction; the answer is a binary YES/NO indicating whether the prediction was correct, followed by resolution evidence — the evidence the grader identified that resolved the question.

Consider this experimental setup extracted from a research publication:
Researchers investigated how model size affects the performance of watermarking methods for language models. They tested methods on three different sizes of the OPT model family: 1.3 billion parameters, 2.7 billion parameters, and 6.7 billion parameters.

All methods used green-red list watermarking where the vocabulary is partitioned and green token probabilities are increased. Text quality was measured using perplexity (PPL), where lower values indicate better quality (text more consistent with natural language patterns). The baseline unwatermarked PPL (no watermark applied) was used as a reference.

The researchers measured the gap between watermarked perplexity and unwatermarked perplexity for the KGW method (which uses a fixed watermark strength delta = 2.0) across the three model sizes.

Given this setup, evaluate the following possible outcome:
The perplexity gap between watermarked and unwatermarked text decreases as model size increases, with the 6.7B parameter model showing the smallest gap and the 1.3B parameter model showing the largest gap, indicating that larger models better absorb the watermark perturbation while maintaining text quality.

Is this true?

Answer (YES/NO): NO